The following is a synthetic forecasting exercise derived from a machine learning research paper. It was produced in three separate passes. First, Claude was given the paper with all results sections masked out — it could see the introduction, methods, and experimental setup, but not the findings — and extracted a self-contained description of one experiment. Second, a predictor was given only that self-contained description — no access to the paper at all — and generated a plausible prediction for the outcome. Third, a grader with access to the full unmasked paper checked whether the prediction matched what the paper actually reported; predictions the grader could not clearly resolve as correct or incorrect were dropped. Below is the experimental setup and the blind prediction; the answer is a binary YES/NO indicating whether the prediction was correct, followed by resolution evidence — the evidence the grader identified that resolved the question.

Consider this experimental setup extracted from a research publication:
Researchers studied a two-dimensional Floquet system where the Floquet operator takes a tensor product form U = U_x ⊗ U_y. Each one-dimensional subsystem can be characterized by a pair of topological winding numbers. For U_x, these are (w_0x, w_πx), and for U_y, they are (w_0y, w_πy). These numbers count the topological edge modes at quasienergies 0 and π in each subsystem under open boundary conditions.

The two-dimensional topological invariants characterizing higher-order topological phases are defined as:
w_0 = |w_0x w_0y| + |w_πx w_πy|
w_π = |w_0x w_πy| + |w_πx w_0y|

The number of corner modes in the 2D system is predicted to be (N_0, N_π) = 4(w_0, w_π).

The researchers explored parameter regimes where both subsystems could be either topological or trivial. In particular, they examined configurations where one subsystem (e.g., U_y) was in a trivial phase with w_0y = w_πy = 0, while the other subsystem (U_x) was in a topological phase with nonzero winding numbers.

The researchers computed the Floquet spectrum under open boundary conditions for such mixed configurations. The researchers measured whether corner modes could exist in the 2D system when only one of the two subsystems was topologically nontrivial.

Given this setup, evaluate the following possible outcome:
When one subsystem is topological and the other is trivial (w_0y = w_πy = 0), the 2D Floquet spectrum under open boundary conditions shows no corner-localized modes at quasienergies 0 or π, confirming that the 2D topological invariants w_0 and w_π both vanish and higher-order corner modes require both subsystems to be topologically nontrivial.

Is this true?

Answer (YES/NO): YES